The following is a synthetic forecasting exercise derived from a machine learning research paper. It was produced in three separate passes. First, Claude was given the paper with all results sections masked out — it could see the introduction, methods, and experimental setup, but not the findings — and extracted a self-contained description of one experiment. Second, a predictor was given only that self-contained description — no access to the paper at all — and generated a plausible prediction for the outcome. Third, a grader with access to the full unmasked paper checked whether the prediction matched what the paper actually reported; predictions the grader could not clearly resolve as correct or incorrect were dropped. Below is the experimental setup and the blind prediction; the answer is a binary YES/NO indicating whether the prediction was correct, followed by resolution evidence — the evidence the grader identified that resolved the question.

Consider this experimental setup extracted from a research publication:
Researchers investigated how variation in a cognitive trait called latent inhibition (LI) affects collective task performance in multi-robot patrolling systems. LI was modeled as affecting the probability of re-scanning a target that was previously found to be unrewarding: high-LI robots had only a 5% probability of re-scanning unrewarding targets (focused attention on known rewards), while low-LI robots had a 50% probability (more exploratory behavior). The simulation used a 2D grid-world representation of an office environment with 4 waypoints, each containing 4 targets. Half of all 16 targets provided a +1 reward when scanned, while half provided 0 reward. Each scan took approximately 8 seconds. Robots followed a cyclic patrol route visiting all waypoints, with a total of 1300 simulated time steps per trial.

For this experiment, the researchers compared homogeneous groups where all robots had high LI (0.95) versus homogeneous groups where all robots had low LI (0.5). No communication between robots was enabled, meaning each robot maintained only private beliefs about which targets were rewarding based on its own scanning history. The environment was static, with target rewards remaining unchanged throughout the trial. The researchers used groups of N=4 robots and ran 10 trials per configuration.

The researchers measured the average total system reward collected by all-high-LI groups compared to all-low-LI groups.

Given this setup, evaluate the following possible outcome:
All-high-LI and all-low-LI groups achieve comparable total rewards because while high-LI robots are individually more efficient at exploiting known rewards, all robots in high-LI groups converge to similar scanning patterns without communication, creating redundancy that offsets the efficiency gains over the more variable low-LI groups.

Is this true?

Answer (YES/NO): NO